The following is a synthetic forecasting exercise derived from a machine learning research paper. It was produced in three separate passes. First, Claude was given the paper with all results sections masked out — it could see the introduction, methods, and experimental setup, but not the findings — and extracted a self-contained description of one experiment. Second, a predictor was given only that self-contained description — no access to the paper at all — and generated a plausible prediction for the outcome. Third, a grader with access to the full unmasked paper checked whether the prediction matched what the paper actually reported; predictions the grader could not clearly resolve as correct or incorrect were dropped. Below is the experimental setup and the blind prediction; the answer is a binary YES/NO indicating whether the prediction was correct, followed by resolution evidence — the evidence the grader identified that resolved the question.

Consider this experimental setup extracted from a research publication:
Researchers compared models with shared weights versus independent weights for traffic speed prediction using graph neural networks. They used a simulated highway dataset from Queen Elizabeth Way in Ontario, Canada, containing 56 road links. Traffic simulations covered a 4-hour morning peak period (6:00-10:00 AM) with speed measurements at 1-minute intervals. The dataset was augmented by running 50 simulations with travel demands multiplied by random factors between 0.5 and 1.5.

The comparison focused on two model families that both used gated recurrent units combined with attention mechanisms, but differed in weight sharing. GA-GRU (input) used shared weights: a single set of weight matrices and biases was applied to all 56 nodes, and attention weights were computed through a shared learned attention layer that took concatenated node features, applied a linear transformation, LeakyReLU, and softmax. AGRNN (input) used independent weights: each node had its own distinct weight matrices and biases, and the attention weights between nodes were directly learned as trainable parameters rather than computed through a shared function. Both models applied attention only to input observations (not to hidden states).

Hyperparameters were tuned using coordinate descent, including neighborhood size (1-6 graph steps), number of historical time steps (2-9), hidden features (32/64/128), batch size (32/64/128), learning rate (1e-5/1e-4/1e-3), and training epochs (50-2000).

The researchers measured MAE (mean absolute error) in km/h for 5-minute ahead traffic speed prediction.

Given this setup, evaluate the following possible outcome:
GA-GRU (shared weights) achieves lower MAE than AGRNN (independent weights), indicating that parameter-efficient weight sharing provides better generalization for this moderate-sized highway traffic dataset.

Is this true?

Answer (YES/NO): NO